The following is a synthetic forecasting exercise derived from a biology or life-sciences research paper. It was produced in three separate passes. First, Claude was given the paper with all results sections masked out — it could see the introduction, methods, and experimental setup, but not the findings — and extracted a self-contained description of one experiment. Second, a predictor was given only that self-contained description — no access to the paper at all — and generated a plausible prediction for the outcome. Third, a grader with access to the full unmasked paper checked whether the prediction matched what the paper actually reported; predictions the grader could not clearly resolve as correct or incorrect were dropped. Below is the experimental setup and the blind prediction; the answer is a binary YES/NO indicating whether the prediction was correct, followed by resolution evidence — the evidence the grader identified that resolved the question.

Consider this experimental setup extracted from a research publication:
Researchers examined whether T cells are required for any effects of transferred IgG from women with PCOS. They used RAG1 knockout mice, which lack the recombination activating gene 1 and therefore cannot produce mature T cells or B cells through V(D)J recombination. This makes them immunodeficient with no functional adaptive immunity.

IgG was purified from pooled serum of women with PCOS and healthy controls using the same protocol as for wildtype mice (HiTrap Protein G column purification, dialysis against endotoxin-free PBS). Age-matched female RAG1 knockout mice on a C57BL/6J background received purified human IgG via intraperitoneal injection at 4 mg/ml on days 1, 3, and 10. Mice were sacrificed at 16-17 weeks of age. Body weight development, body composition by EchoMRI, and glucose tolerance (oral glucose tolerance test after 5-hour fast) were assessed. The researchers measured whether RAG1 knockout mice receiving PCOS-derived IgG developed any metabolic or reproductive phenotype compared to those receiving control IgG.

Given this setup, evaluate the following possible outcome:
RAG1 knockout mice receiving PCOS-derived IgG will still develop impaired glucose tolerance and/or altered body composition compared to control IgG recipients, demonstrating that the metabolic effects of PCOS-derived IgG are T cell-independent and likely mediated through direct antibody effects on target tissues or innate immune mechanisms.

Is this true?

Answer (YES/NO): NO